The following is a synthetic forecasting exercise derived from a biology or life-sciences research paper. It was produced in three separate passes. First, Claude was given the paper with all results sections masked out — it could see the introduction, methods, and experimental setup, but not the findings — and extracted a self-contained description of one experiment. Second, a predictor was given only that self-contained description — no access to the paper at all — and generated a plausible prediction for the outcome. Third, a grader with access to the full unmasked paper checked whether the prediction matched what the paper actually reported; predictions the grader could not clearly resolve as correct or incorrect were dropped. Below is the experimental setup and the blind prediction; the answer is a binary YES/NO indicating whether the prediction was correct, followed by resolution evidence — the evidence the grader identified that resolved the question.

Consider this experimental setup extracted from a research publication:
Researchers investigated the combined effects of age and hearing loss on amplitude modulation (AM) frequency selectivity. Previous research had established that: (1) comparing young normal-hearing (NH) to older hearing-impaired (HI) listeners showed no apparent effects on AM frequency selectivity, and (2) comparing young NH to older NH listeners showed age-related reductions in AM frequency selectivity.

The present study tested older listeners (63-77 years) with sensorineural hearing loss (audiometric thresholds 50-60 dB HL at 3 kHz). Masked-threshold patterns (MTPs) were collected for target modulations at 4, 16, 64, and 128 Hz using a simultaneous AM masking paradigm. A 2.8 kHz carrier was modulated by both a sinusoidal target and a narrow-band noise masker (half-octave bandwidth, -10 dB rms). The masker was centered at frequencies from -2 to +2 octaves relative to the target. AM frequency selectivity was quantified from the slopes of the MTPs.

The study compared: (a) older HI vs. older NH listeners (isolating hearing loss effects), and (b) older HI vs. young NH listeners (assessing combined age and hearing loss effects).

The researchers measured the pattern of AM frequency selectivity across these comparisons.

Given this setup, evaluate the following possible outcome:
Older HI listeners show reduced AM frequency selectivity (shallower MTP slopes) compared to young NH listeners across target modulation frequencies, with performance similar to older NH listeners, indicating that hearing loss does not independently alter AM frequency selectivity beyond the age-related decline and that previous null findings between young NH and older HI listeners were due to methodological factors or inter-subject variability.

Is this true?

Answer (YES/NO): NO